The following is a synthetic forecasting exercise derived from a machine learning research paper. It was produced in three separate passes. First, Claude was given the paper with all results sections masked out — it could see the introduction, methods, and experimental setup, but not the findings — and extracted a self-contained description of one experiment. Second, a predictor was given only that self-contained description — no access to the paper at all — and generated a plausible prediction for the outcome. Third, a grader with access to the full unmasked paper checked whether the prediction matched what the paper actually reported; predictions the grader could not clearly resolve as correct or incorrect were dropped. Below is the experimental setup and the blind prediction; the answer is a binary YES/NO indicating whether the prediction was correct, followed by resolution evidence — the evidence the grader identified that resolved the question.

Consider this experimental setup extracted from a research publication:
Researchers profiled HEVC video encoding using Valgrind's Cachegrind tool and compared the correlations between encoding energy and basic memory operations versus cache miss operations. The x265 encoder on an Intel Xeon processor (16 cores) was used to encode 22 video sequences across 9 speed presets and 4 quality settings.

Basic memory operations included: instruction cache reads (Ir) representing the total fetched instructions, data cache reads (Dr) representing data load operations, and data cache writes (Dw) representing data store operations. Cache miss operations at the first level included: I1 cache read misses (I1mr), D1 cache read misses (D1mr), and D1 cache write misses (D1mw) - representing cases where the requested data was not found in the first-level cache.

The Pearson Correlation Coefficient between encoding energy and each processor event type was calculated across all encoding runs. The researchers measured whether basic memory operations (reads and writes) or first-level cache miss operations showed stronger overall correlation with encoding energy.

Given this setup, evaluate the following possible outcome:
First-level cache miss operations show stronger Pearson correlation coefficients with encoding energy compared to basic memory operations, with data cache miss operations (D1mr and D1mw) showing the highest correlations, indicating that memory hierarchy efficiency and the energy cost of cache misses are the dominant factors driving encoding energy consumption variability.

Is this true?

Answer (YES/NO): NO